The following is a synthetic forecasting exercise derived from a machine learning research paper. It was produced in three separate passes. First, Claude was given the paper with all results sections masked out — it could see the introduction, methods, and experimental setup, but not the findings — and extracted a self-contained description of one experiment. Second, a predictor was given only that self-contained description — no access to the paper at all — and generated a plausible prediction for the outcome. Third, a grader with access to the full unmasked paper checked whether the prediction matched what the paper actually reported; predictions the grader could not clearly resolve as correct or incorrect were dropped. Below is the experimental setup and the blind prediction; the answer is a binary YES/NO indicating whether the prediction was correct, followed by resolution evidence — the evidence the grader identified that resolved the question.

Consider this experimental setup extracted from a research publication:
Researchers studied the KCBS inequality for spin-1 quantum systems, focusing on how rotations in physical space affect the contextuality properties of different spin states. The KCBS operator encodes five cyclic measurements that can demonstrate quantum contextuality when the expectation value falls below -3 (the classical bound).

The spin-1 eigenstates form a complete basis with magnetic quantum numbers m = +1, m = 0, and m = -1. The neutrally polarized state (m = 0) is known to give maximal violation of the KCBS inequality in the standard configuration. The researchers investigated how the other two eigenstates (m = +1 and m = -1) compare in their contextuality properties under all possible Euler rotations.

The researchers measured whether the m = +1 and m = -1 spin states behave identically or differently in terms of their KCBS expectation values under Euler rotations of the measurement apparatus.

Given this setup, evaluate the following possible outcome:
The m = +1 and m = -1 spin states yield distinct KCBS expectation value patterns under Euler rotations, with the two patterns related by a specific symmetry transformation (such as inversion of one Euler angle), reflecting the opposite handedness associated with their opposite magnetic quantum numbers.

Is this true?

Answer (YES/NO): NO